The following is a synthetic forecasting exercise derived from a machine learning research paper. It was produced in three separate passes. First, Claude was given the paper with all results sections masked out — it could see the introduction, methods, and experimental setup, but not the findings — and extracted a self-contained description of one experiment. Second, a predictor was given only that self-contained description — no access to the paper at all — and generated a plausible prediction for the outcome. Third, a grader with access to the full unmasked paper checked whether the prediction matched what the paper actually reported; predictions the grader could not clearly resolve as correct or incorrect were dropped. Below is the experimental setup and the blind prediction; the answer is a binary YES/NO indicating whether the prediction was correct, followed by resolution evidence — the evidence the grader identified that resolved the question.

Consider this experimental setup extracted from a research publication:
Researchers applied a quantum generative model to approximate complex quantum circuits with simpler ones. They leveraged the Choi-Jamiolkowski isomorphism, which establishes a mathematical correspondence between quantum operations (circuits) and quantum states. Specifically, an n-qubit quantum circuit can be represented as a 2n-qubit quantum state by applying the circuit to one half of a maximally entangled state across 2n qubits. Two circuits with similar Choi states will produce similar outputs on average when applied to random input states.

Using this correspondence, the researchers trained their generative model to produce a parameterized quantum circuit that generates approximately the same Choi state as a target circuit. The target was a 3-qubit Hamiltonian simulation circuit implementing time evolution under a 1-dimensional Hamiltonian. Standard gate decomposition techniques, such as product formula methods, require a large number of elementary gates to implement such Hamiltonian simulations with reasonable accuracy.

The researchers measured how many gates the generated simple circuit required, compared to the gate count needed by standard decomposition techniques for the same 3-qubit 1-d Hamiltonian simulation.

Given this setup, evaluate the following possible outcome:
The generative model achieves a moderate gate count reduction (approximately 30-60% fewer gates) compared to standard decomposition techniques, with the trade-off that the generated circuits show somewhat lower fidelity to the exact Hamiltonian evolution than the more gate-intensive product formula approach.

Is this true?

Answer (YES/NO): NO